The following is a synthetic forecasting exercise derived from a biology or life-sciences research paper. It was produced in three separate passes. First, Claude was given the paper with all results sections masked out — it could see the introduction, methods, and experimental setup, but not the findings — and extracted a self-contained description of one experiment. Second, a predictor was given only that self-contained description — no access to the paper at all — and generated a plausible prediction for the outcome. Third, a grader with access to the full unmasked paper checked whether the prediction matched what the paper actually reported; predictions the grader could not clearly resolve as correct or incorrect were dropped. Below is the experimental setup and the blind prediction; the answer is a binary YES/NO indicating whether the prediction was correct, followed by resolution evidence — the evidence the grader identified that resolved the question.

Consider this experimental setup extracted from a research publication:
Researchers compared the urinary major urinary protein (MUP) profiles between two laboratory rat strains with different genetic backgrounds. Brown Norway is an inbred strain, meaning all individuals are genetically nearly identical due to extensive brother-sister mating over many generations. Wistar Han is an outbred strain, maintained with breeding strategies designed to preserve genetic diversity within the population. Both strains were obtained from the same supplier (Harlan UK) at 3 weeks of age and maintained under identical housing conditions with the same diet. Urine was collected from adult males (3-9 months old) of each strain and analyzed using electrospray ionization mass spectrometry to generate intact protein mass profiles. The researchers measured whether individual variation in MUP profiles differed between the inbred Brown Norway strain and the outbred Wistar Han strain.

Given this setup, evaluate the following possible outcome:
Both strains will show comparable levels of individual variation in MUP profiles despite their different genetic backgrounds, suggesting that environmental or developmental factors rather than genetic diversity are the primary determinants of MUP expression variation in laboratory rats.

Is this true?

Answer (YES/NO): NO